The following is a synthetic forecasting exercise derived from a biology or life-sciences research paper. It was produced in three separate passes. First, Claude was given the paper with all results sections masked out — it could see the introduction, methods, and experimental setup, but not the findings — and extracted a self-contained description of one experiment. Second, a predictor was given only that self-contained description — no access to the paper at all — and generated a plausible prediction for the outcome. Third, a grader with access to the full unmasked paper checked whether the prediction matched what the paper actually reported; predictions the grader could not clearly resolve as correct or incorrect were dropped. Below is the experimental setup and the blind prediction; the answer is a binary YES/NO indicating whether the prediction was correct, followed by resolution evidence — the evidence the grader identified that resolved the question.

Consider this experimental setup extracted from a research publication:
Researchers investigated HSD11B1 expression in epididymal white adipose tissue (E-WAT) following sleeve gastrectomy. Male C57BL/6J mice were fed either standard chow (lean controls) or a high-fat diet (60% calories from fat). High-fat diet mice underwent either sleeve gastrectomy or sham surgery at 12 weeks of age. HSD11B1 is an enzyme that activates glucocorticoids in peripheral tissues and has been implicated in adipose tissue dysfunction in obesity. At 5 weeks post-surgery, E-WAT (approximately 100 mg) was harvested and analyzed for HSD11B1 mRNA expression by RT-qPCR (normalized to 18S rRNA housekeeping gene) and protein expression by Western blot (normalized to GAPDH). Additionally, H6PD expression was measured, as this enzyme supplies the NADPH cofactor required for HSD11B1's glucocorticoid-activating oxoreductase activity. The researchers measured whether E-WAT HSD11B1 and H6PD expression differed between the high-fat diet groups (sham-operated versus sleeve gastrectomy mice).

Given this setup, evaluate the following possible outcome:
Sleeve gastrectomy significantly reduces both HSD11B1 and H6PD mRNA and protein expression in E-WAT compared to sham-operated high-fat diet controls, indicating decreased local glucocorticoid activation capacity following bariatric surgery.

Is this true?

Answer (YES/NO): NO